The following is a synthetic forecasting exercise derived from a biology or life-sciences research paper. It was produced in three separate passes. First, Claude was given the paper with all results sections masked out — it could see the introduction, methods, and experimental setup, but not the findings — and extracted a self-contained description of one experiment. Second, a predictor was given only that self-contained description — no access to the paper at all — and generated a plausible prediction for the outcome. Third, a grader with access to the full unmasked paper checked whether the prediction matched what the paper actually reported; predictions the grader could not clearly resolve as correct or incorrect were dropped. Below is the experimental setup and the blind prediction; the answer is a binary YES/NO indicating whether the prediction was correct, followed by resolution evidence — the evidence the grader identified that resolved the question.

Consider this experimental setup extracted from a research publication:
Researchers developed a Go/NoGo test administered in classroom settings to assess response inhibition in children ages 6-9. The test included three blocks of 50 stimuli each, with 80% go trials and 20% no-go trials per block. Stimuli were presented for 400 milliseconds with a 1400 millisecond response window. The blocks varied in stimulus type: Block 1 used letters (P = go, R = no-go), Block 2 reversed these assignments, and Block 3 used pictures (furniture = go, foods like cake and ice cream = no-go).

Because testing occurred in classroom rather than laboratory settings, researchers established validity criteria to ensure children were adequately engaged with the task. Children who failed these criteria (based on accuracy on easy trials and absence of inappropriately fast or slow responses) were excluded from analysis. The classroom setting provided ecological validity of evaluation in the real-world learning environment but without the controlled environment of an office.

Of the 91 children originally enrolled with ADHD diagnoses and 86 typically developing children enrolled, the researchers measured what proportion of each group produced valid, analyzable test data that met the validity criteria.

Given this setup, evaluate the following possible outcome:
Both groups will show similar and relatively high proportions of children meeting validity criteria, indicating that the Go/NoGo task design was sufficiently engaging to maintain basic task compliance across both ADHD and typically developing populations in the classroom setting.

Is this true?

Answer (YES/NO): NO